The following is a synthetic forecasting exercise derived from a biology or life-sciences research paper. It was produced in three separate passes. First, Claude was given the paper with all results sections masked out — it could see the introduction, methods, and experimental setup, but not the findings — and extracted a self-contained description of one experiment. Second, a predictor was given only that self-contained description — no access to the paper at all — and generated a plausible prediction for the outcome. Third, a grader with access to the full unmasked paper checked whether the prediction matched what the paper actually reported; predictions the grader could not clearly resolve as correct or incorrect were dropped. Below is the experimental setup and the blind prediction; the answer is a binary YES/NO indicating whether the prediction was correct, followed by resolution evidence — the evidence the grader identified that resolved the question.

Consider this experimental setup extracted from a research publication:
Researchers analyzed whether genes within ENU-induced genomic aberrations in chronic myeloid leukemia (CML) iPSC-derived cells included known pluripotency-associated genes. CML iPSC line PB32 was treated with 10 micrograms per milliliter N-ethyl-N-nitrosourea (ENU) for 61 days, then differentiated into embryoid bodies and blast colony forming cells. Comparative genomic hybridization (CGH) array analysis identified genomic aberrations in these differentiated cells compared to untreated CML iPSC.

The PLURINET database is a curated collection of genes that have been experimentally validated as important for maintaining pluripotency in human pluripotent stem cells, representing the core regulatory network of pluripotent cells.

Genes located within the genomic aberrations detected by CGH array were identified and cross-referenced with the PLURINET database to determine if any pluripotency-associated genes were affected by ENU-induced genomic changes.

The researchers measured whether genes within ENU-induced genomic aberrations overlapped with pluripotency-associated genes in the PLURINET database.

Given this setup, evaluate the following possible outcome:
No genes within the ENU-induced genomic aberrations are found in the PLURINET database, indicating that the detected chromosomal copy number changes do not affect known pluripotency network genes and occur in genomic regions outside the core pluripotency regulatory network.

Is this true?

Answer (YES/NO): NO